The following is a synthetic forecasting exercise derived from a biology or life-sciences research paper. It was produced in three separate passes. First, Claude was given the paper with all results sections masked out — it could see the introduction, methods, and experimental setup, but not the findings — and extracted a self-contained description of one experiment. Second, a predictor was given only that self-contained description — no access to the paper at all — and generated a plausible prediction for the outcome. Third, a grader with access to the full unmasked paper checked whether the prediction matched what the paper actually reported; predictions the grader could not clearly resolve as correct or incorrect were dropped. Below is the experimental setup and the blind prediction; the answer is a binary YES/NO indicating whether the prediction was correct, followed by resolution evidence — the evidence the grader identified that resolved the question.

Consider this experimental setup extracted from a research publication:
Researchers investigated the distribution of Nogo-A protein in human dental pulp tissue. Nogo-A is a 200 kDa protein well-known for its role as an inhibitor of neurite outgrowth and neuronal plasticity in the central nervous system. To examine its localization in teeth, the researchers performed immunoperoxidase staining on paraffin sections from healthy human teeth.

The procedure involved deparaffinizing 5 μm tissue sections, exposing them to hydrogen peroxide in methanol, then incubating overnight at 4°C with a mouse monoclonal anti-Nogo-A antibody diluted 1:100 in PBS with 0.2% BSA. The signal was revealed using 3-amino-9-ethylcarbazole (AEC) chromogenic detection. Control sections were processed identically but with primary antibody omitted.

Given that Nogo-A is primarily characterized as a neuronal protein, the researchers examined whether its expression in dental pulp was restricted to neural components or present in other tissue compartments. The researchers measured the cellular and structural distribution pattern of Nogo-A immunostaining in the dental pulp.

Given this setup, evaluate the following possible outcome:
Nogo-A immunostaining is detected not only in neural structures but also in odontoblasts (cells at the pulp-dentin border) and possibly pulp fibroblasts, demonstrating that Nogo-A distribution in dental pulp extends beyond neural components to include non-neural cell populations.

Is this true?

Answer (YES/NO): YES